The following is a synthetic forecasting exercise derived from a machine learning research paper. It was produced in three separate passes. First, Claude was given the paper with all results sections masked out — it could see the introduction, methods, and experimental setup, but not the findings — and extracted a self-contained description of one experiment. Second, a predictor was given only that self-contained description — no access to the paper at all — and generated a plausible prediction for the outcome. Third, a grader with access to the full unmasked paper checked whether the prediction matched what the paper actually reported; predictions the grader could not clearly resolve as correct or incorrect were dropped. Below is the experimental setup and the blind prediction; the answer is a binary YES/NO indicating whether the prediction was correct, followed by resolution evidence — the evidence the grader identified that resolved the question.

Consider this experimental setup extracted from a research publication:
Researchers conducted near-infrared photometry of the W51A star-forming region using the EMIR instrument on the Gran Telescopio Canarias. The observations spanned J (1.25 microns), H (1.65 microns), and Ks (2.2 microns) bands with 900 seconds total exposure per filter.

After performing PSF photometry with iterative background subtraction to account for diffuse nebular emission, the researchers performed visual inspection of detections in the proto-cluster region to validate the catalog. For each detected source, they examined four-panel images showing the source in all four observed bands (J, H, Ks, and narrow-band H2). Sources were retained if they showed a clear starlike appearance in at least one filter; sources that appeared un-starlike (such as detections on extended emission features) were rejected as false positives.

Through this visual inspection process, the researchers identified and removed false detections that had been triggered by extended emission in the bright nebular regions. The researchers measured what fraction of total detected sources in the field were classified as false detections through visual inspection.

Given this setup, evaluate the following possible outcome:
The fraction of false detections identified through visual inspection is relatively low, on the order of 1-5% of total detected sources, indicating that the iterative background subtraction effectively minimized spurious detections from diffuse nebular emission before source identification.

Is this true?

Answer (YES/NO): YES